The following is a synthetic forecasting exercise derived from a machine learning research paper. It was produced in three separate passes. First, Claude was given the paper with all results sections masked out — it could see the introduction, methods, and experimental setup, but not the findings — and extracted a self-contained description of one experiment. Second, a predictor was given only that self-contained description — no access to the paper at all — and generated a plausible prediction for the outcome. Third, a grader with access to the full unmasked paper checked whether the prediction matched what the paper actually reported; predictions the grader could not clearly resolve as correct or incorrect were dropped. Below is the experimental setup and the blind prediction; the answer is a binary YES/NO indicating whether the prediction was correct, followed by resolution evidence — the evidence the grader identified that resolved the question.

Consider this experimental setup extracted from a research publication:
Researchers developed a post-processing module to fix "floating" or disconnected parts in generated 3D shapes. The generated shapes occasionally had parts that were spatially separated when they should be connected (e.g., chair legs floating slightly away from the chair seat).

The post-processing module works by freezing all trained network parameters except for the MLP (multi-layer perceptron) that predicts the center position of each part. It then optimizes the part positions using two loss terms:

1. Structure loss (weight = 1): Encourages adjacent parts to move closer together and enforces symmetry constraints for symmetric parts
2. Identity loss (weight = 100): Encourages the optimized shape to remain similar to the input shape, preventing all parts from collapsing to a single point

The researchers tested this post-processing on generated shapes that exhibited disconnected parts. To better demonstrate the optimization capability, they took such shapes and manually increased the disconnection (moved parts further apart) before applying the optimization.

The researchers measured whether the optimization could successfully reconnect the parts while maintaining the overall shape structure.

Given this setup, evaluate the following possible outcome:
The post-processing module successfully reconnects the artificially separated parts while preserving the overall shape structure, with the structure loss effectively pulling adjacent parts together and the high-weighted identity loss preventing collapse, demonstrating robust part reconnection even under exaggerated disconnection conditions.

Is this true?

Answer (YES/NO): YES